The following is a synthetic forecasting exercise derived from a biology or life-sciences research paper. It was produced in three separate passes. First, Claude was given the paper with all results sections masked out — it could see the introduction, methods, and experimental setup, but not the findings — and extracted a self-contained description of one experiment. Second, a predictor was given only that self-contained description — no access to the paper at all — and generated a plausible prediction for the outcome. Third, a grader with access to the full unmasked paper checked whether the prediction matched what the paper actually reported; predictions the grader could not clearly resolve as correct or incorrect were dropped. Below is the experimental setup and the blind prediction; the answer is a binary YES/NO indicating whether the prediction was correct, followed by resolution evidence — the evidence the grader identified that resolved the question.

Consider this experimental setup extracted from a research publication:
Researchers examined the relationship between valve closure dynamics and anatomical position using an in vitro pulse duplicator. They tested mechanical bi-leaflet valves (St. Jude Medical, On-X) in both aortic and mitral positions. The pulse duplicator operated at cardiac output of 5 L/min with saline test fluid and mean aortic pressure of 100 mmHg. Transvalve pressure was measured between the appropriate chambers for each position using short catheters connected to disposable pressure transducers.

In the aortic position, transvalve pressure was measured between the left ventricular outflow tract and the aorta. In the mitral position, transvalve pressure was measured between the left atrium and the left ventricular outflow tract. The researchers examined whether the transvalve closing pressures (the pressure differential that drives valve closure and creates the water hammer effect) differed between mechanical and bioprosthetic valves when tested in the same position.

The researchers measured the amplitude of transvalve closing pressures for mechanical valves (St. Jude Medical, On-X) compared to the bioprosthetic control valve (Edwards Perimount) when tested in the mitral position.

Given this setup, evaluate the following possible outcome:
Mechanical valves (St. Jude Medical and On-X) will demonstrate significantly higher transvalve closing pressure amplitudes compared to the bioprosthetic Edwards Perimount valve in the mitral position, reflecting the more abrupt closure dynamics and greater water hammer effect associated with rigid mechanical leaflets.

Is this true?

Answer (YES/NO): NO